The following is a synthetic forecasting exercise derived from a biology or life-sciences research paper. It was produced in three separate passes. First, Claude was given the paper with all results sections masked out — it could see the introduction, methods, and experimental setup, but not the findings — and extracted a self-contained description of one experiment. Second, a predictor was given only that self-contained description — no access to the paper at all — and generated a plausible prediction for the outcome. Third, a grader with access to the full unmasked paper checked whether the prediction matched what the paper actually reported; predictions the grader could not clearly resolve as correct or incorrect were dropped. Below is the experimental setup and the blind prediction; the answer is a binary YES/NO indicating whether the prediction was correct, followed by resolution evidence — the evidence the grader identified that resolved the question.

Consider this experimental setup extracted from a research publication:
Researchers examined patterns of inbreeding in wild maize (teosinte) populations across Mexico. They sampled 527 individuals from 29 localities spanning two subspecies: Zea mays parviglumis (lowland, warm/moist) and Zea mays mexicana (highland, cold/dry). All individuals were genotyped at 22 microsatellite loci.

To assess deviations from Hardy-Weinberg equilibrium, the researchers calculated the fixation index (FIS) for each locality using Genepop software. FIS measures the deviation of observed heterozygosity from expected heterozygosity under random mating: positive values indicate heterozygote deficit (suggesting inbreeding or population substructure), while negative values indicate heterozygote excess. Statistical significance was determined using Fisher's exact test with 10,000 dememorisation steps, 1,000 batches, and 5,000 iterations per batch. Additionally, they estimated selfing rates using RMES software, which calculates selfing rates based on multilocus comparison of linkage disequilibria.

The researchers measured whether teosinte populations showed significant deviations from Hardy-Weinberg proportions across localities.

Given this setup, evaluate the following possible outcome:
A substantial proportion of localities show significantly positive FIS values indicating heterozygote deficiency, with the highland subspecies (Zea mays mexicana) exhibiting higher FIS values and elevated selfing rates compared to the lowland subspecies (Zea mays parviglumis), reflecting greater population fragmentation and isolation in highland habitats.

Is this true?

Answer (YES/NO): NO